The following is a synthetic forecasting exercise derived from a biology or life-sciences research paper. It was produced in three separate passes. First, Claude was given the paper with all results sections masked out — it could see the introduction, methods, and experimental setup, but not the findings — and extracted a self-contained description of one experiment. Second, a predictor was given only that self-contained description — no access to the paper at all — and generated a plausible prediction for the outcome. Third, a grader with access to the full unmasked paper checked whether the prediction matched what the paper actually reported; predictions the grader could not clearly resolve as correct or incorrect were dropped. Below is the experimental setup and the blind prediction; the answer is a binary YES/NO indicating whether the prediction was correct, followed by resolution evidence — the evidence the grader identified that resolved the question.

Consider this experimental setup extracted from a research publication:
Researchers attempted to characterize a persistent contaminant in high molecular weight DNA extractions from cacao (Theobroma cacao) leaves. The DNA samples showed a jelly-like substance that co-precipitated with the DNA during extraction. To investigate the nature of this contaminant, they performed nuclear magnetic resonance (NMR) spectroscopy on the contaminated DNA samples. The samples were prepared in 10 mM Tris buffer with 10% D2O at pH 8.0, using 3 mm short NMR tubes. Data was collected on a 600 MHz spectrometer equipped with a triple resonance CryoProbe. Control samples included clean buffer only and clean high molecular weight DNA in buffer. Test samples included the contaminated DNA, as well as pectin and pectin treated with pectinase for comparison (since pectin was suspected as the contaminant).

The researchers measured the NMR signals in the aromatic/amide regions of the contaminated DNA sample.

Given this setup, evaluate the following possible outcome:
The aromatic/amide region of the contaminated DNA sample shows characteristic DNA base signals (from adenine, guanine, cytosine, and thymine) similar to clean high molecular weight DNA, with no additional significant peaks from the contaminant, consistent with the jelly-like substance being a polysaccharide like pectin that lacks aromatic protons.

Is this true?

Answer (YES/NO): NO